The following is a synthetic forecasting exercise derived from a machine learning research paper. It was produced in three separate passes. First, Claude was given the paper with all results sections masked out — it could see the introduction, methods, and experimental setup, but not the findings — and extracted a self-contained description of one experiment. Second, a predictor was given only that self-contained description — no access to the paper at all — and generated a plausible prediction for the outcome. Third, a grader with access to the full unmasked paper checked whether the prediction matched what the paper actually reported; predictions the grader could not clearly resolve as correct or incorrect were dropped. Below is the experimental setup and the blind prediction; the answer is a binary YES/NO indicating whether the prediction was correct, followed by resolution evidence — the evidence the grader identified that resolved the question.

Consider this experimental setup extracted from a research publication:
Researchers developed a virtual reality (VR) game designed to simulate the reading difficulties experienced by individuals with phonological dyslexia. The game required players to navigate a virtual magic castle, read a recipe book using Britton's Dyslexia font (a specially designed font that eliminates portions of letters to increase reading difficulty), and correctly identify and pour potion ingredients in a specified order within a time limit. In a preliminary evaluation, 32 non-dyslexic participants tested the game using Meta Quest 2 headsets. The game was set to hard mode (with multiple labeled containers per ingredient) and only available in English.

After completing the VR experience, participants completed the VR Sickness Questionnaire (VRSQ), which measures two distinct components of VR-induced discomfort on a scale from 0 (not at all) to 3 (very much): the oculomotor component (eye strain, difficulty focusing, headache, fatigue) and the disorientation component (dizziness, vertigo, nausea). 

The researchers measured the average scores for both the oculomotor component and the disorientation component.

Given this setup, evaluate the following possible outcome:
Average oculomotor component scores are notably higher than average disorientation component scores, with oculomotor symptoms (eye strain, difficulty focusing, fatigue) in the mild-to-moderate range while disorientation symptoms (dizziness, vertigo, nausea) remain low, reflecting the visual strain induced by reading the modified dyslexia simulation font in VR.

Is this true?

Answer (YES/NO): NO